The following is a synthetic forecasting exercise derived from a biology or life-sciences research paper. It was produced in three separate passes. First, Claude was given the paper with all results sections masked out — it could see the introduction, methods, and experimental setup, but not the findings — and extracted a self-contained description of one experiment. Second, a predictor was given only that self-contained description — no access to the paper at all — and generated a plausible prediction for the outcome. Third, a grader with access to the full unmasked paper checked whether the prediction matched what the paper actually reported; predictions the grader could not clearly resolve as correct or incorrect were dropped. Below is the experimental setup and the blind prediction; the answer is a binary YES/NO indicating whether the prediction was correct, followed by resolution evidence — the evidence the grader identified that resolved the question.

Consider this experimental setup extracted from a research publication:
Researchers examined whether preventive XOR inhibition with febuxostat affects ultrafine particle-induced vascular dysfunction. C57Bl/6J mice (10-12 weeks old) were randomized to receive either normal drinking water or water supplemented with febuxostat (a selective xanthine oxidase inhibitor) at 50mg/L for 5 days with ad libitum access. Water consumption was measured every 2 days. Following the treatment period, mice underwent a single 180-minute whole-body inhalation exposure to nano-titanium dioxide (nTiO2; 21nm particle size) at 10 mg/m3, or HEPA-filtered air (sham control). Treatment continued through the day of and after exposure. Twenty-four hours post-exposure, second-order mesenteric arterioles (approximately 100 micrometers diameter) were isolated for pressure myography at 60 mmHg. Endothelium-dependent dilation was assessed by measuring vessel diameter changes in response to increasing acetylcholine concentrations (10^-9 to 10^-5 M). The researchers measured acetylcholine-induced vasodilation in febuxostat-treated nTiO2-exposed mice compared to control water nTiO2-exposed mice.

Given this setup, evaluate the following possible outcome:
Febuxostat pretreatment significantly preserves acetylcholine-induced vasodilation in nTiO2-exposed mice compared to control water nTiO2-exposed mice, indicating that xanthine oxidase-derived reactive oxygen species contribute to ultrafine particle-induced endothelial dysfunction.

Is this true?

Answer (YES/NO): YES